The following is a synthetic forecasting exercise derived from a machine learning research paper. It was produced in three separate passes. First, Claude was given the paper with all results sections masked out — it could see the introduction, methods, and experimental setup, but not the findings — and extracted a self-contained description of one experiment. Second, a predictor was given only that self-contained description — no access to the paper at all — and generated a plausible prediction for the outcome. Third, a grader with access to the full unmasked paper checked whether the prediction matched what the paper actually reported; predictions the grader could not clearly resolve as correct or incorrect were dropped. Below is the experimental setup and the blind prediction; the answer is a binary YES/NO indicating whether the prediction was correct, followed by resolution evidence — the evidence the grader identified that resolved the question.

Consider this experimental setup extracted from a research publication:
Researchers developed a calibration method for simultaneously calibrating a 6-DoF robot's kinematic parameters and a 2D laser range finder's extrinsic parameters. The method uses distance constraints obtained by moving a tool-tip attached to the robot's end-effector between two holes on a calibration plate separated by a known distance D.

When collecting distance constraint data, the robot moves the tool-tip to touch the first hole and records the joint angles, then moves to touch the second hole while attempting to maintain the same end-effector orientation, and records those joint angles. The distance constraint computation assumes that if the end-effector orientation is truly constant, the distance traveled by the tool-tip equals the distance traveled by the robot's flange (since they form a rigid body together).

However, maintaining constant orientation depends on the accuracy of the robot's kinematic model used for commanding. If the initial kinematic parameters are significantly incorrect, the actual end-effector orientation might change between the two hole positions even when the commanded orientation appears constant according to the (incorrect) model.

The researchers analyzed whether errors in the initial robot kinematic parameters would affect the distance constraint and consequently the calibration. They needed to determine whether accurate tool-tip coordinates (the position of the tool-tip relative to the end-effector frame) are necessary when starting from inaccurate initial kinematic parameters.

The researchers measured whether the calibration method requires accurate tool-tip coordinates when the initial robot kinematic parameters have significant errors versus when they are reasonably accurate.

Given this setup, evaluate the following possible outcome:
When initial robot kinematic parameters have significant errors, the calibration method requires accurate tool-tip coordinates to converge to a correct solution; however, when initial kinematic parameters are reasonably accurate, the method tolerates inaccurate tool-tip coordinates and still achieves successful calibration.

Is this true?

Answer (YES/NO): YES